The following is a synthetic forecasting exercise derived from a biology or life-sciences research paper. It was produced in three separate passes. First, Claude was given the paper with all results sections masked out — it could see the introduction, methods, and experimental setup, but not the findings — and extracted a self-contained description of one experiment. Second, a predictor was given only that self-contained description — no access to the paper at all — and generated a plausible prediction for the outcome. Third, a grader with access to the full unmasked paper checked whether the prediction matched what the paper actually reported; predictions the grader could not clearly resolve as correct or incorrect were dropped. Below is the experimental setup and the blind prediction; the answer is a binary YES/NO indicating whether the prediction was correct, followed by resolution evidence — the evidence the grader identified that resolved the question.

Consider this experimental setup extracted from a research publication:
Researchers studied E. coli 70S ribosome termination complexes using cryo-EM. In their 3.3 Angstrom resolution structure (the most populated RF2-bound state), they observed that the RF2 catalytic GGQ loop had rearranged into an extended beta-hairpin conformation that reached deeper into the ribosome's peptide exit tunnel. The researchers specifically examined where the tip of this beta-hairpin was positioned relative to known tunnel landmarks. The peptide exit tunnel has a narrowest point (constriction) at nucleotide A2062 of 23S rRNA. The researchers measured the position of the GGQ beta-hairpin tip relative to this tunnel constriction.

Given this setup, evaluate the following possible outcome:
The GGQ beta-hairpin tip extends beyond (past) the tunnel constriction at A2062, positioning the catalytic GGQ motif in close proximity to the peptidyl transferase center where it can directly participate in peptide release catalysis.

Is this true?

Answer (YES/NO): NO